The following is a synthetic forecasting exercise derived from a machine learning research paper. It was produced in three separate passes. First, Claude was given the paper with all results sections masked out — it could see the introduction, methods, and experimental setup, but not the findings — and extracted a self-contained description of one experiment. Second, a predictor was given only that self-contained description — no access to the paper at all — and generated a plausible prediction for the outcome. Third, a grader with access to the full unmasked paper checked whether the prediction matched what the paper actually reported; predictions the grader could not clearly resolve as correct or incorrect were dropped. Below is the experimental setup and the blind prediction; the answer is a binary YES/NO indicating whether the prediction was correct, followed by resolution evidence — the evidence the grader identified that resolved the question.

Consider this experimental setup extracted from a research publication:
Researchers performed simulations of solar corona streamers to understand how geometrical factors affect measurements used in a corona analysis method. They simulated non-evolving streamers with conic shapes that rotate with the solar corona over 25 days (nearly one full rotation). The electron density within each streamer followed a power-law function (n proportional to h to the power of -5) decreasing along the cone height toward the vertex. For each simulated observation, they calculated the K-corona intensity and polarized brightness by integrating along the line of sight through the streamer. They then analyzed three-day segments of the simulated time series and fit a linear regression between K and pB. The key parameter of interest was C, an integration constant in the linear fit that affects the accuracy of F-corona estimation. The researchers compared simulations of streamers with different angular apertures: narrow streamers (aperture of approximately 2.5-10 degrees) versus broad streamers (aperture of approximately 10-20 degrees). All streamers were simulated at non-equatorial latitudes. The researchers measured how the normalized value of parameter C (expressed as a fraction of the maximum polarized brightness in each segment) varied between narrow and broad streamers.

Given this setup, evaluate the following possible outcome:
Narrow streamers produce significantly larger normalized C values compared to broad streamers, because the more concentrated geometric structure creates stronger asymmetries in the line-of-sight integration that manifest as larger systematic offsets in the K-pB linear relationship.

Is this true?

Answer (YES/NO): NO